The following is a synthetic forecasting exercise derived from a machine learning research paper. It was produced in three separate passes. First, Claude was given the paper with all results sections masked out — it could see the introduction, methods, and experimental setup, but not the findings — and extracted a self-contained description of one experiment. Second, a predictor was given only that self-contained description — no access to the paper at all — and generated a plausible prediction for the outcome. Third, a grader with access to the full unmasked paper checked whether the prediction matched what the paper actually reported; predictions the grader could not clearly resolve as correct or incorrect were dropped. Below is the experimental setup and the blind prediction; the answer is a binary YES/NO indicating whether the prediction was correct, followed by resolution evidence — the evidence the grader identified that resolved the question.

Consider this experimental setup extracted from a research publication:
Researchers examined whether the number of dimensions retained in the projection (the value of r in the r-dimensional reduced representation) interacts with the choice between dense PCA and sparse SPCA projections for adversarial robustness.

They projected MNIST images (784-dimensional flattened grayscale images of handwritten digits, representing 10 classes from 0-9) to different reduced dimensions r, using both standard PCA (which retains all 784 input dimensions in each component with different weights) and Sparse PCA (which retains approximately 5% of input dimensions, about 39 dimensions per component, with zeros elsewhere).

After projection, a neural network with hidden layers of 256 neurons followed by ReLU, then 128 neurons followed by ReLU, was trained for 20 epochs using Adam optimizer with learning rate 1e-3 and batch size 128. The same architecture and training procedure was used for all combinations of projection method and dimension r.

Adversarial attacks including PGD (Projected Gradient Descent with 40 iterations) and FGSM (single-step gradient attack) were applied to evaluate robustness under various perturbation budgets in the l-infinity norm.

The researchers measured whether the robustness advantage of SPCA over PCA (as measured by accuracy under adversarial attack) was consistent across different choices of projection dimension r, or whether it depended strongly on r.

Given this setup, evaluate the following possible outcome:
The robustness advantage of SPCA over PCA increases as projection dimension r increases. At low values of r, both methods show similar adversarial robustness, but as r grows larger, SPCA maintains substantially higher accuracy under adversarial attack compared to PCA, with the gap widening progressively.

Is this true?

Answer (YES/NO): NO